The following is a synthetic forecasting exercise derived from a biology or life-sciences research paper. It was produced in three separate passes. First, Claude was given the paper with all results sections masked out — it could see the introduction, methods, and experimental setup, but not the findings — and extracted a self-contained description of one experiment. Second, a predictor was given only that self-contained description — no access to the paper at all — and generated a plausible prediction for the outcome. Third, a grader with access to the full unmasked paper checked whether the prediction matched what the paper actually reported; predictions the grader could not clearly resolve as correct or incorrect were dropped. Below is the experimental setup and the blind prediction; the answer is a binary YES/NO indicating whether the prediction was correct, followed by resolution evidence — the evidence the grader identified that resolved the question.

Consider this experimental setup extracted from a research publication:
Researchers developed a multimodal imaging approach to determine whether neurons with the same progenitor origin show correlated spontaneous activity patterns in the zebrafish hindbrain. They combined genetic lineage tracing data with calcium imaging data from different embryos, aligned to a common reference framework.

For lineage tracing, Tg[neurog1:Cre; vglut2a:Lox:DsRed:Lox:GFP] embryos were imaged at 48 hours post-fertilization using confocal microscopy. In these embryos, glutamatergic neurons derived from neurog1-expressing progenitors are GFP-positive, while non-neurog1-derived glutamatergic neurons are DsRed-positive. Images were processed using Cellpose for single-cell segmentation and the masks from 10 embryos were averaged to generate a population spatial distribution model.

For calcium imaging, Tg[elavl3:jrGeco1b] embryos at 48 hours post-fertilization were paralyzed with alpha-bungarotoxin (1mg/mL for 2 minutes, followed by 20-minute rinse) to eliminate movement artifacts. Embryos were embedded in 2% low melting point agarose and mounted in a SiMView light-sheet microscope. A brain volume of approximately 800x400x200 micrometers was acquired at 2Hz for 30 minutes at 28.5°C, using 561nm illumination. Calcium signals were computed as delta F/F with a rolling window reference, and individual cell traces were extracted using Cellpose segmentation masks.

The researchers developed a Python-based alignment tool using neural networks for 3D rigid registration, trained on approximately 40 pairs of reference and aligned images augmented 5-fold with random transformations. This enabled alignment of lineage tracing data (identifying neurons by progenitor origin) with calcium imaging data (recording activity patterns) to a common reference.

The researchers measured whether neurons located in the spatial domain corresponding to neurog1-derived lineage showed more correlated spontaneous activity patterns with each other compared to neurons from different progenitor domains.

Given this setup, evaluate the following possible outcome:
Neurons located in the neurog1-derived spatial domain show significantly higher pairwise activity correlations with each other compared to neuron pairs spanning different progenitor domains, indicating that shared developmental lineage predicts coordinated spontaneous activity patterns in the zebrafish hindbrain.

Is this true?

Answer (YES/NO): YES